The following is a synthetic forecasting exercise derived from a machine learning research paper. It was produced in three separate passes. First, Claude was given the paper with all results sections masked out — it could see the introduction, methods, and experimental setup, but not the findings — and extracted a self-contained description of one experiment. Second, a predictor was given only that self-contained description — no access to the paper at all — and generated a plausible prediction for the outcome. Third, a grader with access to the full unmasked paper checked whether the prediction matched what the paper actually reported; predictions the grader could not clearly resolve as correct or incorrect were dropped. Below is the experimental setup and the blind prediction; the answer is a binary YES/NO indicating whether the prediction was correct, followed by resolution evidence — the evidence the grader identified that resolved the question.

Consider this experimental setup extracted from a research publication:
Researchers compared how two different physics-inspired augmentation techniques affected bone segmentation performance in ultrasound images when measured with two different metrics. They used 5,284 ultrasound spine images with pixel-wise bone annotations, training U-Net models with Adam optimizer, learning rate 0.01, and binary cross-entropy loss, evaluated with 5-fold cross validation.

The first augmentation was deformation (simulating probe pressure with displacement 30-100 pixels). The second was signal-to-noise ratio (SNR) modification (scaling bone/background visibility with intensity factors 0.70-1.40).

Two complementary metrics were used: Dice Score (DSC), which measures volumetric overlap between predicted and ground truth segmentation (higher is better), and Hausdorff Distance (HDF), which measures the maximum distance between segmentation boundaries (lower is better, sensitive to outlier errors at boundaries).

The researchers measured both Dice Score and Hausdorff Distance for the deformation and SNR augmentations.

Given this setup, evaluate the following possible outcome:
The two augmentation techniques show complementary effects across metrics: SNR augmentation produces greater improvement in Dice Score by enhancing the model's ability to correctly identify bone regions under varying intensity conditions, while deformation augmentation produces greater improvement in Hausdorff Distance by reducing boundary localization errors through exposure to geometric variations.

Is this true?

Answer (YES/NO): NO